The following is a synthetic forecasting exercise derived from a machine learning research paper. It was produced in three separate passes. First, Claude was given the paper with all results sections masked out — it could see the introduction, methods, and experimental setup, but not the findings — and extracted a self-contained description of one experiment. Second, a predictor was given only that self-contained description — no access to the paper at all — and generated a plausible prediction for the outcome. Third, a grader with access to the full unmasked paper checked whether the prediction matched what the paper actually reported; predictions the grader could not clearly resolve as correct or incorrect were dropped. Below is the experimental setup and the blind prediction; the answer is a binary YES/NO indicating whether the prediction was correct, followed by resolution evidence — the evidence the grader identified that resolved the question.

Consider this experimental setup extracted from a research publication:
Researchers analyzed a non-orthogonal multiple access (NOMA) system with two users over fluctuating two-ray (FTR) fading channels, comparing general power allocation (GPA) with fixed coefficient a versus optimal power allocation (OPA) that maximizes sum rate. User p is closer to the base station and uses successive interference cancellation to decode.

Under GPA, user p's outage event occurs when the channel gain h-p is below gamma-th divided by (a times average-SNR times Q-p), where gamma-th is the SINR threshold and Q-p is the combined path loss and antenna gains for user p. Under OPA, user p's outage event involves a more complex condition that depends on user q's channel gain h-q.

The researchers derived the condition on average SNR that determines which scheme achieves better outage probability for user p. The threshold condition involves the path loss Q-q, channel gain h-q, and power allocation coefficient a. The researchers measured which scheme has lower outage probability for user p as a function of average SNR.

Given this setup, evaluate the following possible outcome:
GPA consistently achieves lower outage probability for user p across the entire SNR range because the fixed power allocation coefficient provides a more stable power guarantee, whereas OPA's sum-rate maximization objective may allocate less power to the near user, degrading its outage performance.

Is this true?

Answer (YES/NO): NO